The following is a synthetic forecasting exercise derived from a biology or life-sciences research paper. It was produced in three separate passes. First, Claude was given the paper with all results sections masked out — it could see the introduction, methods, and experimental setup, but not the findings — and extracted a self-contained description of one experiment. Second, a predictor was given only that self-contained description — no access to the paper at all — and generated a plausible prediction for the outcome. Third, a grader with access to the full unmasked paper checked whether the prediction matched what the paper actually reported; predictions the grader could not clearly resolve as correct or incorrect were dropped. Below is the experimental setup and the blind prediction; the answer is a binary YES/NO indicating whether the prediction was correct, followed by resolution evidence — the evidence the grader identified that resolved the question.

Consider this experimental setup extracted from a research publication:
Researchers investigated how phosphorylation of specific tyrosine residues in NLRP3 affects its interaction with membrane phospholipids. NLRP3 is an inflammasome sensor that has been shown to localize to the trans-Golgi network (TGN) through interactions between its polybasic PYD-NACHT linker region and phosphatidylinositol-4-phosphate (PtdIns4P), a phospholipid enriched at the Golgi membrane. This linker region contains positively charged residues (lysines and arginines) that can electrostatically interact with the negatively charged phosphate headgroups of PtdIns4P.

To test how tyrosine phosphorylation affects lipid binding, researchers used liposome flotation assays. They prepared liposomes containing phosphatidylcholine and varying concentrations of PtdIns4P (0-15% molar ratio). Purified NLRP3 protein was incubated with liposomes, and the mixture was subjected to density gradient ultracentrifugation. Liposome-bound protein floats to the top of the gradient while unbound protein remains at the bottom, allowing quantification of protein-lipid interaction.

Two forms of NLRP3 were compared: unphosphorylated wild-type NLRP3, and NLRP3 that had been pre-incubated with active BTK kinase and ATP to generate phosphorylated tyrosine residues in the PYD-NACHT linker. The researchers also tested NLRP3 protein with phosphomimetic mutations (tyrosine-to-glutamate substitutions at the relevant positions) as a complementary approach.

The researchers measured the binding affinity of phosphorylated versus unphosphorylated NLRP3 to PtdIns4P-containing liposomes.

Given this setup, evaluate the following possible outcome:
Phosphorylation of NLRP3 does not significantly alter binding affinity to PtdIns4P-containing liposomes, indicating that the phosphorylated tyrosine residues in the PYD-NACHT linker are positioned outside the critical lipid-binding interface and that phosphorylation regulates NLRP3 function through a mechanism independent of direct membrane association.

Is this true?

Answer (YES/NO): NO